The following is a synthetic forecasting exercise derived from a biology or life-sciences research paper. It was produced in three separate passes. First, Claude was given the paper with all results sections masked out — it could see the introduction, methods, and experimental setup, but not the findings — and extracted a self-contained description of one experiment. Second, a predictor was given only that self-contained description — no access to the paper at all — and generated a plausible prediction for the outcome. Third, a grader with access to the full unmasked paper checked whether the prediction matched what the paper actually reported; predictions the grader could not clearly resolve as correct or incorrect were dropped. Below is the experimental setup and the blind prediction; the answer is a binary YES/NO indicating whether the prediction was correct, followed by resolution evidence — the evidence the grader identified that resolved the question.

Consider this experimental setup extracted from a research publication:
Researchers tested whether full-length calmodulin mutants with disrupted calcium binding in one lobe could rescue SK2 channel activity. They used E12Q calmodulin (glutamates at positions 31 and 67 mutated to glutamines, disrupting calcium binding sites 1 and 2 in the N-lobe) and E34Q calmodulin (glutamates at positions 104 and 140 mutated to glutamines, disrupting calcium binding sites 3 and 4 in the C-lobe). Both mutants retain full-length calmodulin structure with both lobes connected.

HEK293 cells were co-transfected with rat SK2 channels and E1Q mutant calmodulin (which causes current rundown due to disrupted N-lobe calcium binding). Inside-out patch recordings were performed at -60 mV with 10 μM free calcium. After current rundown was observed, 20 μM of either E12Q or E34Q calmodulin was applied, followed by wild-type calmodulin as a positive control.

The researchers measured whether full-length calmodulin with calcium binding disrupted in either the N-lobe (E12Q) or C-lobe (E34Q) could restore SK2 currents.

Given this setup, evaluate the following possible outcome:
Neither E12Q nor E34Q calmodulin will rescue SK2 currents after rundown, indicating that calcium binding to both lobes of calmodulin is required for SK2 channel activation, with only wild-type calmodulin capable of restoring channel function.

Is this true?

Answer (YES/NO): NO